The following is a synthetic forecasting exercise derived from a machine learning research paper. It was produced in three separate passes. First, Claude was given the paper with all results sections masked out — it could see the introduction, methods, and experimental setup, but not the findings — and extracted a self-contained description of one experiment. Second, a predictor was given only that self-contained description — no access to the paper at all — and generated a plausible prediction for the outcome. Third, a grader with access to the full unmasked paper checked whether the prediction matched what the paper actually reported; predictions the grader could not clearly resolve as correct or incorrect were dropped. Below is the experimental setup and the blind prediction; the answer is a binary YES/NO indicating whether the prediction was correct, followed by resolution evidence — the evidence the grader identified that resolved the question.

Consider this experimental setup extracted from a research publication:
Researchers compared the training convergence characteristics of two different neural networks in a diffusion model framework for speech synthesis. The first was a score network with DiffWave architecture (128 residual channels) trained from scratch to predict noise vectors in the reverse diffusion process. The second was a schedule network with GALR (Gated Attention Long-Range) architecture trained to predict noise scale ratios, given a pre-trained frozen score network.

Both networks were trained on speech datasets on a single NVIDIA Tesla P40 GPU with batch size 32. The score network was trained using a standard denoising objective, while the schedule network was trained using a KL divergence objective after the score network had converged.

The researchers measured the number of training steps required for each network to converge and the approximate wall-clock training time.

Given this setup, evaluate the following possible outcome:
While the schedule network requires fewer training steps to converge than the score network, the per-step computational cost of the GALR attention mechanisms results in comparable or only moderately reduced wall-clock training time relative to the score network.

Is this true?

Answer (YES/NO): NO